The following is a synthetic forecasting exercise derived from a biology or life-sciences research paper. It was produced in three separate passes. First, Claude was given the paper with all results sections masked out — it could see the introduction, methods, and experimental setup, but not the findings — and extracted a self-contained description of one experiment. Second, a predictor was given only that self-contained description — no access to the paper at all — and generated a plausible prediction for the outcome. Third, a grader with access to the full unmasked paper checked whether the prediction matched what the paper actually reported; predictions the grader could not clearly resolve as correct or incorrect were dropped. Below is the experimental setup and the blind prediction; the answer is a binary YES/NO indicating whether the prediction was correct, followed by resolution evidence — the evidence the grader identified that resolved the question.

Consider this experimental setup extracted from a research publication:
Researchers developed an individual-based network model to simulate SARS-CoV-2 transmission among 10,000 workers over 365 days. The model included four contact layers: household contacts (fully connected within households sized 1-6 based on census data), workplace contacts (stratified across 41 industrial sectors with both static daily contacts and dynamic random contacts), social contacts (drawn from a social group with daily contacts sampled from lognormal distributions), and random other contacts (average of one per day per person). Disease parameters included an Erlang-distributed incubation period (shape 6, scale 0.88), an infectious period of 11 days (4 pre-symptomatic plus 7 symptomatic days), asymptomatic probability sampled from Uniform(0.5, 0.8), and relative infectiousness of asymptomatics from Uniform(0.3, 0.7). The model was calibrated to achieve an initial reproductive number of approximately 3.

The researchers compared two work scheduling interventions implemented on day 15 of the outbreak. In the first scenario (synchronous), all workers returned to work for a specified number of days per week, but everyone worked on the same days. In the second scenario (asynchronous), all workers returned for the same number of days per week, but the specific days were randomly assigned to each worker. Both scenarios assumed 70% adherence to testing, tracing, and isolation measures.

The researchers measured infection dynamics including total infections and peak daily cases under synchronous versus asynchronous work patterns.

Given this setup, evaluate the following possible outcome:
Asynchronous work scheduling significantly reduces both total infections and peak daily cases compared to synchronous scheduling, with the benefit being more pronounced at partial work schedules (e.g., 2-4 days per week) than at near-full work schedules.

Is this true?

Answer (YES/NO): NO